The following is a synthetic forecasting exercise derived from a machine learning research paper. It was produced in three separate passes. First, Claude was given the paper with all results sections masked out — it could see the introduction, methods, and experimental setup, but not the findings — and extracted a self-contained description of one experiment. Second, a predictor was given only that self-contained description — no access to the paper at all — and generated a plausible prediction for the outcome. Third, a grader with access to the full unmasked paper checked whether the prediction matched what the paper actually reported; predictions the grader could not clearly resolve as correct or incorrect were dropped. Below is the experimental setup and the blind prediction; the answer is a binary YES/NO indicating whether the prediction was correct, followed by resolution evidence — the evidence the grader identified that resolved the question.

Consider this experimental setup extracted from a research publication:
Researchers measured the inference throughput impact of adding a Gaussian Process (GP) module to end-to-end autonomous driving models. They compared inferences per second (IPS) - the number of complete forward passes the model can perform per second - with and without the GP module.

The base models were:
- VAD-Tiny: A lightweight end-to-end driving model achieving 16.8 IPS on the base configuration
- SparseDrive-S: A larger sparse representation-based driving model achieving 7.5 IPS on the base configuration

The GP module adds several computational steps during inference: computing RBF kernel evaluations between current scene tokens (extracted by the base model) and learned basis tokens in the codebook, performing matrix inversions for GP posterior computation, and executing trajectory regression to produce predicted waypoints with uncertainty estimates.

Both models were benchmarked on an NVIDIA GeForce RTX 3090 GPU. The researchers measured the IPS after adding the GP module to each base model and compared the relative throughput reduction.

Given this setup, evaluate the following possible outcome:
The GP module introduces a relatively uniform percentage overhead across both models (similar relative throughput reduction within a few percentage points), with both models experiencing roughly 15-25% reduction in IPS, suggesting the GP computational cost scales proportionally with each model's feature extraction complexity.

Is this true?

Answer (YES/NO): YES